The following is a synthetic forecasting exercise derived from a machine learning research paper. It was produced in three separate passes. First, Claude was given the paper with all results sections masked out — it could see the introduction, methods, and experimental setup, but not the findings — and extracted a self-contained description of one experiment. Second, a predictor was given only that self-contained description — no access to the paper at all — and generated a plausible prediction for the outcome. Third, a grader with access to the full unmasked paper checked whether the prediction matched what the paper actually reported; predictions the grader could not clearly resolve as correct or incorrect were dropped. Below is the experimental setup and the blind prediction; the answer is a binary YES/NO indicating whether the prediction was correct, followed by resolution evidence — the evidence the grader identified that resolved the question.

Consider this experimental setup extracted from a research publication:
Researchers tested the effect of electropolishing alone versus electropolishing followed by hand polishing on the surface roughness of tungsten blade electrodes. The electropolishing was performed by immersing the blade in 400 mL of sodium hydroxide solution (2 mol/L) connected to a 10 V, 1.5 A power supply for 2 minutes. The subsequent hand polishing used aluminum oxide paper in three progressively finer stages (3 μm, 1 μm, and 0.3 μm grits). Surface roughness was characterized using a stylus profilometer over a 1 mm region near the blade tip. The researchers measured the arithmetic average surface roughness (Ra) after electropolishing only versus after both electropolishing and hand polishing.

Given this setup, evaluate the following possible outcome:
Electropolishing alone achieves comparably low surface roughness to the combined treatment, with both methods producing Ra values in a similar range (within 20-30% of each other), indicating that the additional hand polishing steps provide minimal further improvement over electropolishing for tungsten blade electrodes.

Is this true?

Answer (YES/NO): NO